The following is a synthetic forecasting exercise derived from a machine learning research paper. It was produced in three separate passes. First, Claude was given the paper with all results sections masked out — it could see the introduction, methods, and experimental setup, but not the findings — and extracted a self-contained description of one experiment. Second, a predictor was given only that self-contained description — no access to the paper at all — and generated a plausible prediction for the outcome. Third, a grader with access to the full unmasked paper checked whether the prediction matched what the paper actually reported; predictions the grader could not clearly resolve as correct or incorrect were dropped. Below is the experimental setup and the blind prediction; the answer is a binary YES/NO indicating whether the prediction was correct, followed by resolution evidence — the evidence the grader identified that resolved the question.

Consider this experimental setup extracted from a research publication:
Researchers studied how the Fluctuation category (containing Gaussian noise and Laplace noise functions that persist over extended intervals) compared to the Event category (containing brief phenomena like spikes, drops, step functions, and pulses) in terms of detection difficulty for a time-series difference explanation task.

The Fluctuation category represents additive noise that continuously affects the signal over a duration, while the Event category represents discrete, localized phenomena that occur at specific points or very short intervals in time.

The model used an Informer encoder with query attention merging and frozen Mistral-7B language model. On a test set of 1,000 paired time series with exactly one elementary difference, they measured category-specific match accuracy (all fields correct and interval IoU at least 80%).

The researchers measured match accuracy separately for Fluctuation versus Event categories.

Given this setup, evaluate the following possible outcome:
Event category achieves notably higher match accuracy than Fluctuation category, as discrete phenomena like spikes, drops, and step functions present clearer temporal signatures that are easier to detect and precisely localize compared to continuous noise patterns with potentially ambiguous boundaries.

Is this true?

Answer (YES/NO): NO